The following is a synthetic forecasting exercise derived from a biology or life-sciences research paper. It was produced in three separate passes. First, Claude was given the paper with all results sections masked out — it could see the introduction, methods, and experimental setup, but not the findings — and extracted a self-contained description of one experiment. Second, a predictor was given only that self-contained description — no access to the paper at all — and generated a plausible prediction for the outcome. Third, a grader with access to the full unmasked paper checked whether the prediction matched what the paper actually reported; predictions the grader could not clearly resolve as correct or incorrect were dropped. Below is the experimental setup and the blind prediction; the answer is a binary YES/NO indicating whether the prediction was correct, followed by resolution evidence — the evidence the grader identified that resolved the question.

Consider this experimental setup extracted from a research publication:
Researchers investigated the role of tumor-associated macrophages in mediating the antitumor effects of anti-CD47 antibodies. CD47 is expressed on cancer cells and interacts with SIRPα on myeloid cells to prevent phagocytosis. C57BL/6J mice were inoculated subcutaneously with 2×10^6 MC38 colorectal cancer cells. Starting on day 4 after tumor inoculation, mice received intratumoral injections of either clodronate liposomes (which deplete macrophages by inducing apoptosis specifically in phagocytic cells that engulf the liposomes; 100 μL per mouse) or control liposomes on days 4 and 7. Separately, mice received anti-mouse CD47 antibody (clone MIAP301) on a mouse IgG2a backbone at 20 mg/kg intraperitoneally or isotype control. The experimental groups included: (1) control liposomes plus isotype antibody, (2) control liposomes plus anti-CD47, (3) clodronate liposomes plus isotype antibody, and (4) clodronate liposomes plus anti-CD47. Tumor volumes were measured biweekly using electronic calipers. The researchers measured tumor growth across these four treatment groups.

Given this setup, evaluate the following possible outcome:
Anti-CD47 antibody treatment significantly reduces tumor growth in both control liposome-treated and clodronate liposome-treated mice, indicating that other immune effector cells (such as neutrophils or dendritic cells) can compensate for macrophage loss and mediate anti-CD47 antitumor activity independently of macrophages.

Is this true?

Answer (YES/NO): NO